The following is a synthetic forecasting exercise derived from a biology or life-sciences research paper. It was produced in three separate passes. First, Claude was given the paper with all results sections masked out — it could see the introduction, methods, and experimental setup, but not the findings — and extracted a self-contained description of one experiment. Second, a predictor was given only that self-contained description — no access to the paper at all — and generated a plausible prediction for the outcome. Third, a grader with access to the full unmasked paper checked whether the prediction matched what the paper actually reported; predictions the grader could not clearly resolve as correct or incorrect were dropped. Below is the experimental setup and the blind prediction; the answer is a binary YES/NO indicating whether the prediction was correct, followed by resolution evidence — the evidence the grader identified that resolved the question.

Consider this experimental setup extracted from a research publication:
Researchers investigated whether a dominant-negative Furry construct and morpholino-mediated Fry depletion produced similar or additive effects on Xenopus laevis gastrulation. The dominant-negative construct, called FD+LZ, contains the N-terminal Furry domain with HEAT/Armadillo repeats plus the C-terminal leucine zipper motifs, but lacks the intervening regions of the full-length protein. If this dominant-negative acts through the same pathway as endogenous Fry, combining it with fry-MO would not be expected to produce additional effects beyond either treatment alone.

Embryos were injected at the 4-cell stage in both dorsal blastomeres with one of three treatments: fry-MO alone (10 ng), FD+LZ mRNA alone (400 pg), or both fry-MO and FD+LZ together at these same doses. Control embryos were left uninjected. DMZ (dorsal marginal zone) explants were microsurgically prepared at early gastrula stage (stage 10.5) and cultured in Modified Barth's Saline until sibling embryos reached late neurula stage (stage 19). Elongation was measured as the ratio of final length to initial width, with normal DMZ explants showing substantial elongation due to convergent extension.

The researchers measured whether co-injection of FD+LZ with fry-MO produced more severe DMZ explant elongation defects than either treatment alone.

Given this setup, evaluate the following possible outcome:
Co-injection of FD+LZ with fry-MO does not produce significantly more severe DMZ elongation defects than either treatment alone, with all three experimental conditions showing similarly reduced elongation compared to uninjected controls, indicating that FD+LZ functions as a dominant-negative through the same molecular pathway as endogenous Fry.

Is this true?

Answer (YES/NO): NO